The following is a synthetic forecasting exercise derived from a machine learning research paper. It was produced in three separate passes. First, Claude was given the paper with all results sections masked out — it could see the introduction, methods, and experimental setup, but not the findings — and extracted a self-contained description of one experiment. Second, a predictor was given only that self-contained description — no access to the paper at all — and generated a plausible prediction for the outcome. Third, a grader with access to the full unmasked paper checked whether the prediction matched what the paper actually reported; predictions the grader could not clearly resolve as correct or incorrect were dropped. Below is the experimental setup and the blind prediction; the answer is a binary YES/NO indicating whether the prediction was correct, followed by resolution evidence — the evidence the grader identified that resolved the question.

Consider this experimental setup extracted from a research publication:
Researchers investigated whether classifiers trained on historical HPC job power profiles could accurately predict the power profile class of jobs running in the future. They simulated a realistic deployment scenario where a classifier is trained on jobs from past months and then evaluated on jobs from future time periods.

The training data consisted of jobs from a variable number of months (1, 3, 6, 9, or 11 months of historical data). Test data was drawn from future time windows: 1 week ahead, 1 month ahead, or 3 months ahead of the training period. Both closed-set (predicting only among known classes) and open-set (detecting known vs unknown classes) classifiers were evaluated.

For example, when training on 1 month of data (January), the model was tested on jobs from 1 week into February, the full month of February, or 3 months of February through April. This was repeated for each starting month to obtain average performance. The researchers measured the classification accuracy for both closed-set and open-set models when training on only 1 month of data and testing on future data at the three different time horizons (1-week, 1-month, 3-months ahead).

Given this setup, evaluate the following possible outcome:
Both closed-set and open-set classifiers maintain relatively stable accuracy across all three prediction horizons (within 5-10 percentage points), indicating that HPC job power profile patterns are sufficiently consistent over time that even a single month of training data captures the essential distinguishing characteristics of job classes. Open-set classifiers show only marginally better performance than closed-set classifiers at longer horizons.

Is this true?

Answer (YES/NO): NO